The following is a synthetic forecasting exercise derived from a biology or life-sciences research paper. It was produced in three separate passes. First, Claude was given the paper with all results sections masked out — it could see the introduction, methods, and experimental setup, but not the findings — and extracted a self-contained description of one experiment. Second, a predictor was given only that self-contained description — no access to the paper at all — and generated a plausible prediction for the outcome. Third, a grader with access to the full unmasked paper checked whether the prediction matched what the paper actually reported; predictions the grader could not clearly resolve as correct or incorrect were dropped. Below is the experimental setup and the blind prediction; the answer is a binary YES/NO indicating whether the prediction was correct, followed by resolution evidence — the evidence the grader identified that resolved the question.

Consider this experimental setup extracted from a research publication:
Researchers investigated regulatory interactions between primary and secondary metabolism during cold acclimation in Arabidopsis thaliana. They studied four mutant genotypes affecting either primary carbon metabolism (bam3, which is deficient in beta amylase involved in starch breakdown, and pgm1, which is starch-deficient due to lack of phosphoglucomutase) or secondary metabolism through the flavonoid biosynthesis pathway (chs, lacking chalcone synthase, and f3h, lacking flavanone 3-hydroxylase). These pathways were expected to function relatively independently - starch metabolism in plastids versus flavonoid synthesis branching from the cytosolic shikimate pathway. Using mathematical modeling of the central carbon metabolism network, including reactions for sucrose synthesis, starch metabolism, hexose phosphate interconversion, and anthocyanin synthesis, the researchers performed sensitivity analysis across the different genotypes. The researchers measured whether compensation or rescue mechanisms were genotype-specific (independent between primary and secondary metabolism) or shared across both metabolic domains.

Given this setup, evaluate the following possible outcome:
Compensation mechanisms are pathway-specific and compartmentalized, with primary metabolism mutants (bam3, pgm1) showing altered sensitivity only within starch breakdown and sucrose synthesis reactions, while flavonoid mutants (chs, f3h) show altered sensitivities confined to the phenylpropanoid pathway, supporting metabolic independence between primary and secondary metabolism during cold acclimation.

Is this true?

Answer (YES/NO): NO